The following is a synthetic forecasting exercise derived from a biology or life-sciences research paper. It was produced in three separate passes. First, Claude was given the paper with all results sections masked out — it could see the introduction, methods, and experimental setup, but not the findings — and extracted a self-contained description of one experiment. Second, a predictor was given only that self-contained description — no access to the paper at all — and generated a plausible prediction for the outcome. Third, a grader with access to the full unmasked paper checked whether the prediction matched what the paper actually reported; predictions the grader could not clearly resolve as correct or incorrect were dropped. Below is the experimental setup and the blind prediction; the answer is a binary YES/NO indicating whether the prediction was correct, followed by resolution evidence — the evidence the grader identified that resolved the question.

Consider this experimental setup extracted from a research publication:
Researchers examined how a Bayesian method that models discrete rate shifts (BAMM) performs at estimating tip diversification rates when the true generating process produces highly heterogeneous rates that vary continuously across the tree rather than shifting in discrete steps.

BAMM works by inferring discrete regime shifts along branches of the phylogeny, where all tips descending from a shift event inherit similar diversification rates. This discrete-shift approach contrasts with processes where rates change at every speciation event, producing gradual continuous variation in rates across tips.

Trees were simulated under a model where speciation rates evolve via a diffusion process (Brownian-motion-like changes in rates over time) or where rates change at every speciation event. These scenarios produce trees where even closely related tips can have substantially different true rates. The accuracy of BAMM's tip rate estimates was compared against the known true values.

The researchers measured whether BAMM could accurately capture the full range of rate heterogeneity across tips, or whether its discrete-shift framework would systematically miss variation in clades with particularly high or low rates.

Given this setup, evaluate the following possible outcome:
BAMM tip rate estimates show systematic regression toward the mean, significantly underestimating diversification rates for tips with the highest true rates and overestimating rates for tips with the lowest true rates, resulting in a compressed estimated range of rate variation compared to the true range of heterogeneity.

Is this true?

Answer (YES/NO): YES